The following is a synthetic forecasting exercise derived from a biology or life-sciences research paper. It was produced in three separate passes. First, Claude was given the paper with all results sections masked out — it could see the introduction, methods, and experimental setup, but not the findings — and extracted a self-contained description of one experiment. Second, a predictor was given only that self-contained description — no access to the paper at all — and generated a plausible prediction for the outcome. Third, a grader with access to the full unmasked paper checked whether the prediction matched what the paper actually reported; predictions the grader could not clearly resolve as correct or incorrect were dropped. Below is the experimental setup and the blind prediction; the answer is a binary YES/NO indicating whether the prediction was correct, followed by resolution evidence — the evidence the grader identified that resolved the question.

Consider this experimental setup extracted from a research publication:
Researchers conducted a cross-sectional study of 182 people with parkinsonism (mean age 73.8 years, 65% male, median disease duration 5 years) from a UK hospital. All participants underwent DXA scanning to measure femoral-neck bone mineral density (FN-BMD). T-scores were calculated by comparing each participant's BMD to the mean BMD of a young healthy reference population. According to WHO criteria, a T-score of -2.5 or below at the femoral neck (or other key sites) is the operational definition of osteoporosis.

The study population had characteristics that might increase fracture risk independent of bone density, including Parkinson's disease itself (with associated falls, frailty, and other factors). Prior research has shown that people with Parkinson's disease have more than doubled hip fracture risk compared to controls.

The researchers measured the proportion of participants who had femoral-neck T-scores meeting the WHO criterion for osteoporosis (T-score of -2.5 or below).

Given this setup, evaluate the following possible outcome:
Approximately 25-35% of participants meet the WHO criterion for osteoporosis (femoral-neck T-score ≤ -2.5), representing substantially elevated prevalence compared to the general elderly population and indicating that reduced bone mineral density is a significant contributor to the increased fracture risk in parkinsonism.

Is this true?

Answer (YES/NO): NO